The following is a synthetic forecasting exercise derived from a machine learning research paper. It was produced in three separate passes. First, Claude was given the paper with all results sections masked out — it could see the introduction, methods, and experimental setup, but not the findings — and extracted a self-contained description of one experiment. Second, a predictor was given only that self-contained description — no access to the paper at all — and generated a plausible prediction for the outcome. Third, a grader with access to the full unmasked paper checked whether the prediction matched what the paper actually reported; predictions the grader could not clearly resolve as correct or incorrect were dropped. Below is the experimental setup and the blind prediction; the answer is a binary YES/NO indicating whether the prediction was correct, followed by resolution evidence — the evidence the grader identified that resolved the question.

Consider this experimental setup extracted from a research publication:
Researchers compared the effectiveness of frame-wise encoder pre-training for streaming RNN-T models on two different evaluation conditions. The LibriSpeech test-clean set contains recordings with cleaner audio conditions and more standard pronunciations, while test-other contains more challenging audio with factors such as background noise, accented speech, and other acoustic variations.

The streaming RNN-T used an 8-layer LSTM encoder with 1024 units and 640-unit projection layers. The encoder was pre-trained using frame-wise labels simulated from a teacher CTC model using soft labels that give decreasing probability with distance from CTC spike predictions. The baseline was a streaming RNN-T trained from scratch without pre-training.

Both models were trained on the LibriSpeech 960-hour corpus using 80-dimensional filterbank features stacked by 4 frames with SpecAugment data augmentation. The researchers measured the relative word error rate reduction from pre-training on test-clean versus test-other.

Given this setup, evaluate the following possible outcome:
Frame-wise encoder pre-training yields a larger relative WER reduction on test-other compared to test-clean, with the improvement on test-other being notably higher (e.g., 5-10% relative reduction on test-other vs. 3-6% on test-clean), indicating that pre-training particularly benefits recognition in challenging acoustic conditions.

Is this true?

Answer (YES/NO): NO